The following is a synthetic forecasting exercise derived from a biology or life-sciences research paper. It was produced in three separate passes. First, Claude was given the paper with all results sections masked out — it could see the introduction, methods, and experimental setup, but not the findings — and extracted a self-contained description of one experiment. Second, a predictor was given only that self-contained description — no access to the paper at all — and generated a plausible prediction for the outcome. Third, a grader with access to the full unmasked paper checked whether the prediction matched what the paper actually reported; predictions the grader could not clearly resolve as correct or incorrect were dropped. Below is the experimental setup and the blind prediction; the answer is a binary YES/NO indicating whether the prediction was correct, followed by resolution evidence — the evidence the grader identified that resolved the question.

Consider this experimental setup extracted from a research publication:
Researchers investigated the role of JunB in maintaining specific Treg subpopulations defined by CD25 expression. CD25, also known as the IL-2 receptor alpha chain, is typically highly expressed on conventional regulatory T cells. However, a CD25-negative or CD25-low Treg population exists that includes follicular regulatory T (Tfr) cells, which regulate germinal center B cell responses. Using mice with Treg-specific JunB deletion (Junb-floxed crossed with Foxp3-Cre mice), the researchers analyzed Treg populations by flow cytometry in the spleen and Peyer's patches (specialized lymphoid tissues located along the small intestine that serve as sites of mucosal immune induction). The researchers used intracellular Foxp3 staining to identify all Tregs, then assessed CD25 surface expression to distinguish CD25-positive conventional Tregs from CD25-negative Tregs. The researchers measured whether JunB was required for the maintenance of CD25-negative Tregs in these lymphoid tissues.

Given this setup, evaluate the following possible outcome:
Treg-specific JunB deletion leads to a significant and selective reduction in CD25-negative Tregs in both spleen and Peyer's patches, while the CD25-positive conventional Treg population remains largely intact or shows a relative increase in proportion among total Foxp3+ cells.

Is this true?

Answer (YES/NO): YES